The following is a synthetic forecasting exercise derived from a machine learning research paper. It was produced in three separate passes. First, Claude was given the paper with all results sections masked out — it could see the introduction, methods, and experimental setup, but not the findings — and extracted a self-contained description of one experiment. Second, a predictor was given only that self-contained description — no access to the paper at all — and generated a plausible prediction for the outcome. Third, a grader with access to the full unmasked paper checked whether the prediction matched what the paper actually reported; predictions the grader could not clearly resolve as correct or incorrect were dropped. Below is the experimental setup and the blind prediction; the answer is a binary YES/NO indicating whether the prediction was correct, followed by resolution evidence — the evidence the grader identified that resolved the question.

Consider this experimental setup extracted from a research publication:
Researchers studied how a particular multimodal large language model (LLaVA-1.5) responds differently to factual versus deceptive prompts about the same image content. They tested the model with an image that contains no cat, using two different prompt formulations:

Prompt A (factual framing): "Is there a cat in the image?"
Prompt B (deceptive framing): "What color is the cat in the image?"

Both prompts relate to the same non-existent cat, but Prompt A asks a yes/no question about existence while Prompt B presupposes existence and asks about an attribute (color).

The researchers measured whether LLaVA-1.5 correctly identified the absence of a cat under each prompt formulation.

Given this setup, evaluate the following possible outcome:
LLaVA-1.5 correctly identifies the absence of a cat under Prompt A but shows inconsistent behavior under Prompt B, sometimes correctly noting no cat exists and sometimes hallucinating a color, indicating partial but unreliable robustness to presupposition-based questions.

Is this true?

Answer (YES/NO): NO